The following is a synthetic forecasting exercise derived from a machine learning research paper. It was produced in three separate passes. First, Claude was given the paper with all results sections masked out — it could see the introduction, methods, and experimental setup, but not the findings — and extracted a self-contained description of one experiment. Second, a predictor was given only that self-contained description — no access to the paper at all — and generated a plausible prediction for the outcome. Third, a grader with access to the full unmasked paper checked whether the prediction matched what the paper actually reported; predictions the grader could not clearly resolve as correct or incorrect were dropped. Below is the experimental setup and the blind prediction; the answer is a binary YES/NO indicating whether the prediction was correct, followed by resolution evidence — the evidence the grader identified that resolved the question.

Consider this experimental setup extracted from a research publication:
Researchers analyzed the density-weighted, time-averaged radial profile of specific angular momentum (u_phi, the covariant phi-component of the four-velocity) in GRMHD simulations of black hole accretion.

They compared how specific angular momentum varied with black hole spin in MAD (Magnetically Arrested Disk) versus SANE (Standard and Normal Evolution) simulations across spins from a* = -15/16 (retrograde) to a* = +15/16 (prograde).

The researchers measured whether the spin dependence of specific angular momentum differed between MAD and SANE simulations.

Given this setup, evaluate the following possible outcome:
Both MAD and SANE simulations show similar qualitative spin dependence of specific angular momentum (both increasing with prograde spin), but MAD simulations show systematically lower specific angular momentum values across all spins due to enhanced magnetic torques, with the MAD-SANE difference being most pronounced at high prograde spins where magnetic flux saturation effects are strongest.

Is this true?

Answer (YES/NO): NO